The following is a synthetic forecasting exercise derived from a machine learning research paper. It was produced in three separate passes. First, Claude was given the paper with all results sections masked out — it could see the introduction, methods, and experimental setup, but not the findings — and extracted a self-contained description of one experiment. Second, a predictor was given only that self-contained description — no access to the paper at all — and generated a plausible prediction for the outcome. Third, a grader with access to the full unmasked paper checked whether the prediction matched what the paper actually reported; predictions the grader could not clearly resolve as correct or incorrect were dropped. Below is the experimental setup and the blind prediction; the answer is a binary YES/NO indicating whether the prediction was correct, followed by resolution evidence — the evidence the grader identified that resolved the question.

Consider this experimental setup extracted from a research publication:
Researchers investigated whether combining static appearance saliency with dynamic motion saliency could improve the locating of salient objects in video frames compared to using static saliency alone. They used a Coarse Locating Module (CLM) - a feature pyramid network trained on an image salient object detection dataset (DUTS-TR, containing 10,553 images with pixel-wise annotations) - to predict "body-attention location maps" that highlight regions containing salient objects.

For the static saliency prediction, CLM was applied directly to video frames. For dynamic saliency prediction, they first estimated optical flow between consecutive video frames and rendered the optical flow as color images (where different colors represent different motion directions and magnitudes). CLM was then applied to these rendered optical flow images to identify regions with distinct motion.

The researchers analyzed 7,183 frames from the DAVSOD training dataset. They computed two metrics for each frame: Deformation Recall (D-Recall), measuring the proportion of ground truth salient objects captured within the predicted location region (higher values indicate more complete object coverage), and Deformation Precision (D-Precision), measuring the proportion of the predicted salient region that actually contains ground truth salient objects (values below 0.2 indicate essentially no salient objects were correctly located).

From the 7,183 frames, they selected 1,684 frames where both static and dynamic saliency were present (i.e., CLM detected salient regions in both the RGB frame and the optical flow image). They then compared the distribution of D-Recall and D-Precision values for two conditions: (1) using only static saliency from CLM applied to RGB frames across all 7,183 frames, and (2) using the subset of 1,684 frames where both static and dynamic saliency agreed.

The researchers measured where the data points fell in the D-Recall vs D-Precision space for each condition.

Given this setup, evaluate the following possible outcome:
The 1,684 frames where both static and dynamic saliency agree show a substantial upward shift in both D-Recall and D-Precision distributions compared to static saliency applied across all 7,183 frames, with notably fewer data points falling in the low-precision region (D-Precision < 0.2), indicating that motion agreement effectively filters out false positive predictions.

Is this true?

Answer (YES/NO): YES